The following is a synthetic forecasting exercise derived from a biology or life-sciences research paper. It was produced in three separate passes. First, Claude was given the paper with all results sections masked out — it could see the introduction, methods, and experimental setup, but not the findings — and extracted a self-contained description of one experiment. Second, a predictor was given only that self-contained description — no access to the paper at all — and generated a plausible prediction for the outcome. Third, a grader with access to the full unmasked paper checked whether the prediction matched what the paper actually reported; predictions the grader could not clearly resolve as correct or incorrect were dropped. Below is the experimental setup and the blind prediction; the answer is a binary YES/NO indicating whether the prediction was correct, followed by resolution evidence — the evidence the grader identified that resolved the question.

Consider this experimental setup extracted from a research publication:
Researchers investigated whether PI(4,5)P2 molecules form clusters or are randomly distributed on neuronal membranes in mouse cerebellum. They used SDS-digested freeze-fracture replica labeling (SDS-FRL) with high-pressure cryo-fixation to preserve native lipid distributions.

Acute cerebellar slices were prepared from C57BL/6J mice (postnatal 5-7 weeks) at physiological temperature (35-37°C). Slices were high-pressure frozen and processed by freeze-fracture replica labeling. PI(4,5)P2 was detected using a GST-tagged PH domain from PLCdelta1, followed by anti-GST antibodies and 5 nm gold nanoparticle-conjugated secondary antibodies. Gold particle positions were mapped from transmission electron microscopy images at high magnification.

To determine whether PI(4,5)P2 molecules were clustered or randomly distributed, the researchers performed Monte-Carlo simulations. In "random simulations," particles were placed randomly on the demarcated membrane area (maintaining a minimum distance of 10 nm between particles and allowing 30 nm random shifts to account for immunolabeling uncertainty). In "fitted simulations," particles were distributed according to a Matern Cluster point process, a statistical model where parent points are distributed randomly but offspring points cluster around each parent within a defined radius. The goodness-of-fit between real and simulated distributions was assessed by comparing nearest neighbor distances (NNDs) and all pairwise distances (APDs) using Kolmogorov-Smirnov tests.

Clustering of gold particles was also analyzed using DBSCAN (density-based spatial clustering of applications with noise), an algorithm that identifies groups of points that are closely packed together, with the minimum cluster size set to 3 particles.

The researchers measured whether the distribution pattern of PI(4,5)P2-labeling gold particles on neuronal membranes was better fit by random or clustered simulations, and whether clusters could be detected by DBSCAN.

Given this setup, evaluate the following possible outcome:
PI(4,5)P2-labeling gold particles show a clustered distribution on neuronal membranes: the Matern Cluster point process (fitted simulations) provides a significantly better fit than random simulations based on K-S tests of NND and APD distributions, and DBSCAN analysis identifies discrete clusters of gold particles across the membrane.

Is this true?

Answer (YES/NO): NO